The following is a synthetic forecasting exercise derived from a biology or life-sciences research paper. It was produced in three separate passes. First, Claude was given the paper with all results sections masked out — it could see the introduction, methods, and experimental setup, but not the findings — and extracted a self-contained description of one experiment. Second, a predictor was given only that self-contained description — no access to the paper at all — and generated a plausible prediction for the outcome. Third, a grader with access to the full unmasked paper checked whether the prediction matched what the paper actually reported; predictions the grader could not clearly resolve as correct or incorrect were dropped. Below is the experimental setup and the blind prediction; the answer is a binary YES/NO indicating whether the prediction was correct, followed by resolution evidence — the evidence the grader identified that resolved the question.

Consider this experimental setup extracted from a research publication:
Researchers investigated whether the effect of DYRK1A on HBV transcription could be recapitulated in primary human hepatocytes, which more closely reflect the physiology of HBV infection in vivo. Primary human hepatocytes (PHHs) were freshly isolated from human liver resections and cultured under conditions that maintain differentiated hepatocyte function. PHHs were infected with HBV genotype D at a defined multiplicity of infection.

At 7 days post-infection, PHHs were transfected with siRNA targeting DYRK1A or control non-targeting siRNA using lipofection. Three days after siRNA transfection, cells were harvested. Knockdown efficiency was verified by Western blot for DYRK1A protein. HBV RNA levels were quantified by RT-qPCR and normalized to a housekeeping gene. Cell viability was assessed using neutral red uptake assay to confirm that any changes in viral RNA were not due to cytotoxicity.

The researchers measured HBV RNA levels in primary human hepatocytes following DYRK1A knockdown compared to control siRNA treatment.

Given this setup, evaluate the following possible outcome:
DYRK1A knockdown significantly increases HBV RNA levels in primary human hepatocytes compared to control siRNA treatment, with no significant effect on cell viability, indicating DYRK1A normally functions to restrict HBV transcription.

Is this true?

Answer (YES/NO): NO